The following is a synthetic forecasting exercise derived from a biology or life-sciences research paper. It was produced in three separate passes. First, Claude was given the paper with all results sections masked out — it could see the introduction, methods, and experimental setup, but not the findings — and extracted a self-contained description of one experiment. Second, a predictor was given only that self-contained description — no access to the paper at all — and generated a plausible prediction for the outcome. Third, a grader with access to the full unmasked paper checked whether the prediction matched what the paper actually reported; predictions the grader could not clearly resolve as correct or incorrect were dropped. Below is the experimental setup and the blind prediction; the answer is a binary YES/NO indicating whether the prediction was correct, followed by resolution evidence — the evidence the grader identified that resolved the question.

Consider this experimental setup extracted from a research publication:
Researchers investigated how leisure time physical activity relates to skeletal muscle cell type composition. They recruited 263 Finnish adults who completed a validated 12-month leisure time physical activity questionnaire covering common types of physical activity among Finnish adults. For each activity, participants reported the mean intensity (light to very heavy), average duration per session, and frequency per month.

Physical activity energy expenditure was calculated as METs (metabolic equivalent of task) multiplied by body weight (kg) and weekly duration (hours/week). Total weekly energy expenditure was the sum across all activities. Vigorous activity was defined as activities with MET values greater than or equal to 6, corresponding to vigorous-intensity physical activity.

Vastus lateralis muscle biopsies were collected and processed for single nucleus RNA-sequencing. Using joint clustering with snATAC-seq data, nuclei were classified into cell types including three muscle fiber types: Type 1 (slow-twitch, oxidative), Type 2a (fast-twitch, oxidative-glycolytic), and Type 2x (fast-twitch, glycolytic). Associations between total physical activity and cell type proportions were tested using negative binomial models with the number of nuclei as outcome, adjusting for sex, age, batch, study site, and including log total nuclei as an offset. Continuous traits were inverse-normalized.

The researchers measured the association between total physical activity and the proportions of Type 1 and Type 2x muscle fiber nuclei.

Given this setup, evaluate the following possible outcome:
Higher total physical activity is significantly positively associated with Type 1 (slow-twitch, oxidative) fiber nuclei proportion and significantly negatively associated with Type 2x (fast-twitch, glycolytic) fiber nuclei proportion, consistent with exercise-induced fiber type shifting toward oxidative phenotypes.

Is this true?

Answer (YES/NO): YES